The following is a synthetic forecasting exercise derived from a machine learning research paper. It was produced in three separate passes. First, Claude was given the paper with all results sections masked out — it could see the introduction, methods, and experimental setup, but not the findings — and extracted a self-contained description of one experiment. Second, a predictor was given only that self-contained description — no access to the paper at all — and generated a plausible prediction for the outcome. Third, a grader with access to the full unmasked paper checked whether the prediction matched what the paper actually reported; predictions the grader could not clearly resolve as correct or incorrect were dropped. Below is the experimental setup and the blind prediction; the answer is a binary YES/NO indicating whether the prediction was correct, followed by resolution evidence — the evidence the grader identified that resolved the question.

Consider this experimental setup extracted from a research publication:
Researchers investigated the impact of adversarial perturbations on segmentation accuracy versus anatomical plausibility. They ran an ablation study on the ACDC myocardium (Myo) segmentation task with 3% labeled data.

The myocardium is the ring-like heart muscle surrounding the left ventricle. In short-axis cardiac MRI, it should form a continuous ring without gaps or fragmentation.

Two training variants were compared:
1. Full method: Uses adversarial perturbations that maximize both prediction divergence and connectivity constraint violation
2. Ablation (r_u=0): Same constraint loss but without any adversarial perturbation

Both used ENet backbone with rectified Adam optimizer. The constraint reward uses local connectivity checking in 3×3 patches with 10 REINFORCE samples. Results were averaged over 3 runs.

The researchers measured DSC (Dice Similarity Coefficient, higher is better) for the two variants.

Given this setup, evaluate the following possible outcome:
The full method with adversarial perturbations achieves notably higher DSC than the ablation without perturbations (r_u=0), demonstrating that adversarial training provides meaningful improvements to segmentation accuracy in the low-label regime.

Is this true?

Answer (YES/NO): NO